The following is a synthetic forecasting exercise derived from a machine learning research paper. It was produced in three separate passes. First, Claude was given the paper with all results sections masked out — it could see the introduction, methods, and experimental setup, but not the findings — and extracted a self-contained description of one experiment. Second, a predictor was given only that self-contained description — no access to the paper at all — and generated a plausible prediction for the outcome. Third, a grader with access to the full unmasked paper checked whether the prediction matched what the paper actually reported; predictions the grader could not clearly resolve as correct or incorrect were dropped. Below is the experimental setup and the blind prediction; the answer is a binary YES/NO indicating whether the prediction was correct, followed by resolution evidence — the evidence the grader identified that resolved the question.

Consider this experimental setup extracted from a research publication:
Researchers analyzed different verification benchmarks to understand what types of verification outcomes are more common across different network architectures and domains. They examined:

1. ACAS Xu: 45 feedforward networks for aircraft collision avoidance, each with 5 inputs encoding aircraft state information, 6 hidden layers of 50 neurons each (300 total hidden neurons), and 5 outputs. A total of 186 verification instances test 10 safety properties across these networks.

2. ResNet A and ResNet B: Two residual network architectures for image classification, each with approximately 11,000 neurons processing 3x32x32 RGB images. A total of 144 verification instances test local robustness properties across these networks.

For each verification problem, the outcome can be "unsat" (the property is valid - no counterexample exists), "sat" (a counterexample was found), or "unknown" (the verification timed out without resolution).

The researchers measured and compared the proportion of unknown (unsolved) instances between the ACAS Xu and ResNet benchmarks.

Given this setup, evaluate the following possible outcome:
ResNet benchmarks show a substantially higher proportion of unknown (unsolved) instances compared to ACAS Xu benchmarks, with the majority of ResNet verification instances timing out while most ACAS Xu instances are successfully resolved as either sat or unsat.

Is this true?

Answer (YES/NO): NO